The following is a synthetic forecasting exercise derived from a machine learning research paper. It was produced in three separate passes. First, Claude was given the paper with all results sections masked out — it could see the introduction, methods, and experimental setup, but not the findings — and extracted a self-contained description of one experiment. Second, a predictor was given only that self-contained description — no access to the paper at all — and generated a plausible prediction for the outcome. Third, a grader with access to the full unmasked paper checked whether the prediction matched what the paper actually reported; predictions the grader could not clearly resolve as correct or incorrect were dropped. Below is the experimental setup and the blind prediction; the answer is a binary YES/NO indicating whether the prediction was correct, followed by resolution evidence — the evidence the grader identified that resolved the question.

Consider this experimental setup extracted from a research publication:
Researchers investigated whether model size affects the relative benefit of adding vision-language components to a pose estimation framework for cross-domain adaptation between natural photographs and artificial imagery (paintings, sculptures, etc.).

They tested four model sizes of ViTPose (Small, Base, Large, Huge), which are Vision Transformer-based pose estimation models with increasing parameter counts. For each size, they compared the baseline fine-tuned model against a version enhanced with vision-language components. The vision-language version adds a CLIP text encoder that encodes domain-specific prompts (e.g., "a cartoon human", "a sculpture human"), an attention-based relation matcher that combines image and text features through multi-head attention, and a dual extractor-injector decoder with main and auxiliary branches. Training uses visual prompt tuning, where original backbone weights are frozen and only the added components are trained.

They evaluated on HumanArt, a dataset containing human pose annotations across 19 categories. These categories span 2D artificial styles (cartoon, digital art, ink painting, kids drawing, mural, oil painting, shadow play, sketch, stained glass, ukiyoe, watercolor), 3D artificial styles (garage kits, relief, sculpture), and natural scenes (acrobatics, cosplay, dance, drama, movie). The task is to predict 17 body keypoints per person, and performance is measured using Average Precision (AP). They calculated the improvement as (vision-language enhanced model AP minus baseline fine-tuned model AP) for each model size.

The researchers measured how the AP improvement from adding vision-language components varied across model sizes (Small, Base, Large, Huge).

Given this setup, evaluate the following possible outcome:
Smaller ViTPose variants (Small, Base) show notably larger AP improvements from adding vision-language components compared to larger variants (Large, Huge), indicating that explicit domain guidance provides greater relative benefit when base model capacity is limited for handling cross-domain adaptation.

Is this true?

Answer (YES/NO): NO